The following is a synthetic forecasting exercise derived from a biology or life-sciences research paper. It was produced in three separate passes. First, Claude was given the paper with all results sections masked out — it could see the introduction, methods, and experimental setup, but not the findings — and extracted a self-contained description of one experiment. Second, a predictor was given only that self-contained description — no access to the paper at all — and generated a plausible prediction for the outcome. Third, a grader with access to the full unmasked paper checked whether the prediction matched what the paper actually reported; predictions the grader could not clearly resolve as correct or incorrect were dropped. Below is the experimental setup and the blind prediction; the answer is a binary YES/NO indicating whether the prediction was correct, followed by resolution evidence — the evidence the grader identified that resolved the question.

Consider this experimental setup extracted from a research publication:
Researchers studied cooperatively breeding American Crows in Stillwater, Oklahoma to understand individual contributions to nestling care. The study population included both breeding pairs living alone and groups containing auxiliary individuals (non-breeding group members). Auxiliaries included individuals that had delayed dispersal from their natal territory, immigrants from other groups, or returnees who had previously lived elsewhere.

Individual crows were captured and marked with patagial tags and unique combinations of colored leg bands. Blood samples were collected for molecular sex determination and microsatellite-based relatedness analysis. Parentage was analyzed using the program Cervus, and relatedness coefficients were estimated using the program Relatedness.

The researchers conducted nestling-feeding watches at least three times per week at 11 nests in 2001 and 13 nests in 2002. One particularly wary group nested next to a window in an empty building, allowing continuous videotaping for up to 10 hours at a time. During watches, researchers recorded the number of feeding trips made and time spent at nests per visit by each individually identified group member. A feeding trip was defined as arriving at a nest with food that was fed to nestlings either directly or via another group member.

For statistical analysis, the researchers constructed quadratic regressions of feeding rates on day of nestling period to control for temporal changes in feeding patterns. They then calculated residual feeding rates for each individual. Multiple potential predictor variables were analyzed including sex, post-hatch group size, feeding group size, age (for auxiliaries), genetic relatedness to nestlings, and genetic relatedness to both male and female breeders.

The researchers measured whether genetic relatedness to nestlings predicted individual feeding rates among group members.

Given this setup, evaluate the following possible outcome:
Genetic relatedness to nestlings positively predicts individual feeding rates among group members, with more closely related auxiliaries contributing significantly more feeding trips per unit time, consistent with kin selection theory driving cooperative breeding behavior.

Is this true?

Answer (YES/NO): NO